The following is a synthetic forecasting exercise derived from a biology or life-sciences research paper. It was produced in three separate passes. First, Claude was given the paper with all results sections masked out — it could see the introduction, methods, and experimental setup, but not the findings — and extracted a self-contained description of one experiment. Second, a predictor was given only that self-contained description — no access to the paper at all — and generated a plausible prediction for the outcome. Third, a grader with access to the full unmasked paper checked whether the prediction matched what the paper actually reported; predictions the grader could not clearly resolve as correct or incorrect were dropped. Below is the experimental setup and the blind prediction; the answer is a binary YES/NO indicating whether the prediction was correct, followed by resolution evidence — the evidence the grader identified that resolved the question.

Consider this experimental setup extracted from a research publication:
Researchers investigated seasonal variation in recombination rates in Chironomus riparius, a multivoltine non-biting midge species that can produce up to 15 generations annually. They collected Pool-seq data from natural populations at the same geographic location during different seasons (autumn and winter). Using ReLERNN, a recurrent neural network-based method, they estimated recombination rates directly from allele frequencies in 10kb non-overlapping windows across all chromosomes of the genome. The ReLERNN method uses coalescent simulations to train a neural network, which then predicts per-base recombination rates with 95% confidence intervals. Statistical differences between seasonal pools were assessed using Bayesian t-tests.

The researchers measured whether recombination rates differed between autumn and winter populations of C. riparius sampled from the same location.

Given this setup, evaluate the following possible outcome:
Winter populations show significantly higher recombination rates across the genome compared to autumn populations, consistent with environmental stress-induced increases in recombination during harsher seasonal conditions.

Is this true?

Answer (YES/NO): NO